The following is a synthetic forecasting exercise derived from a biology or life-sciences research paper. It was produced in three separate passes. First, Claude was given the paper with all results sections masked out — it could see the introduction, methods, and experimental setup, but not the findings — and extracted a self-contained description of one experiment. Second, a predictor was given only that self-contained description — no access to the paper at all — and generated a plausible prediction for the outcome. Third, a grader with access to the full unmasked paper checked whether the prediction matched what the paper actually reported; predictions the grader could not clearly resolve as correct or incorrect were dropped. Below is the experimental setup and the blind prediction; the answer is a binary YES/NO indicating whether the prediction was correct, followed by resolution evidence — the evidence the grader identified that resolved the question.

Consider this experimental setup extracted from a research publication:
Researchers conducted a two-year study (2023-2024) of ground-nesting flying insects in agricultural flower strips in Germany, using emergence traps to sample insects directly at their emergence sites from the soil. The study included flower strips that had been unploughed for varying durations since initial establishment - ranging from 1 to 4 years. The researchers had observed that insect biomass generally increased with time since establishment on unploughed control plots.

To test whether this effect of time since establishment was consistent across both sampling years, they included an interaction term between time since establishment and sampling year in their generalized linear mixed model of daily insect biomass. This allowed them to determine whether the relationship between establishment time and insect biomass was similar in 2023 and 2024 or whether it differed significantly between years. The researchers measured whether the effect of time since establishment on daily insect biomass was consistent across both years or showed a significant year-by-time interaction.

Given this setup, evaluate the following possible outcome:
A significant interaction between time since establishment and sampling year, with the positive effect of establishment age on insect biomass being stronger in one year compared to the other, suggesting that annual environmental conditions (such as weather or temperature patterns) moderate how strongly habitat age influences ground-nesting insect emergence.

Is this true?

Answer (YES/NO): YES